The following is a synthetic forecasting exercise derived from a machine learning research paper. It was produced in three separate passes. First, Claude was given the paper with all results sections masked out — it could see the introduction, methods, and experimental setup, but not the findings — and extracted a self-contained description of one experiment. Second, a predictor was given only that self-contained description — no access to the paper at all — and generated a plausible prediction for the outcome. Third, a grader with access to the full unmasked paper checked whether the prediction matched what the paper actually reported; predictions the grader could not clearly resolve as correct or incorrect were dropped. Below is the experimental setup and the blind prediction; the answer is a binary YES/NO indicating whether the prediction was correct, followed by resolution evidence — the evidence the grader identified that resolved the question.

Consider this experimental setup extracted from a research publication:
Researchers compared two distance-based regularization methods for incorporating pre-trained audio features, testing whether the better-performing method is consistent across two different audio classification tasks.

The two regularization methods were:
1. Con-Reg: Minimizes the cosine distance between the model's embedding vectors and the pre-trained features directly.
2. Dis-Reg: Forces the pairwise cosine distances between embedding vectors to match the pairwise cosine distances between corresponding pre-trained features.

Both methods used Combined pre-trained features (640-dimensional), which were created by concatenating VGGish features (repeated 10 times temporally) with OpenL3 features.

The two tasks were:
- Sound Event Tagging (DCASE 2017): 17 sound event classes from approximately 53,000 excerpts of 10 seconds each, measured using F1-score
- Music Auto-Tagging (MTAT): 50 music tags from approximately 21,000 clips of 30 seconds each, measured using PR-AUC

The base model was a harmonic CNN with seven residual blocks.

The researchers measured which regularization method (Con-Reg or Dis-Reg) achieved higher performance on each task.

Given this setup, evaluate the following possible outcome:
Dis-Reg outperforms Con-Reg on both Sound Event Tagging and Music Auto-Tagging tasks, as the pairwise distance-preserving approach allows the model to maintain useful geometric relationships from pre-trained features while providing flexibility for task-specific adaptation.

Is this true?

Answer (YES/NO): NO